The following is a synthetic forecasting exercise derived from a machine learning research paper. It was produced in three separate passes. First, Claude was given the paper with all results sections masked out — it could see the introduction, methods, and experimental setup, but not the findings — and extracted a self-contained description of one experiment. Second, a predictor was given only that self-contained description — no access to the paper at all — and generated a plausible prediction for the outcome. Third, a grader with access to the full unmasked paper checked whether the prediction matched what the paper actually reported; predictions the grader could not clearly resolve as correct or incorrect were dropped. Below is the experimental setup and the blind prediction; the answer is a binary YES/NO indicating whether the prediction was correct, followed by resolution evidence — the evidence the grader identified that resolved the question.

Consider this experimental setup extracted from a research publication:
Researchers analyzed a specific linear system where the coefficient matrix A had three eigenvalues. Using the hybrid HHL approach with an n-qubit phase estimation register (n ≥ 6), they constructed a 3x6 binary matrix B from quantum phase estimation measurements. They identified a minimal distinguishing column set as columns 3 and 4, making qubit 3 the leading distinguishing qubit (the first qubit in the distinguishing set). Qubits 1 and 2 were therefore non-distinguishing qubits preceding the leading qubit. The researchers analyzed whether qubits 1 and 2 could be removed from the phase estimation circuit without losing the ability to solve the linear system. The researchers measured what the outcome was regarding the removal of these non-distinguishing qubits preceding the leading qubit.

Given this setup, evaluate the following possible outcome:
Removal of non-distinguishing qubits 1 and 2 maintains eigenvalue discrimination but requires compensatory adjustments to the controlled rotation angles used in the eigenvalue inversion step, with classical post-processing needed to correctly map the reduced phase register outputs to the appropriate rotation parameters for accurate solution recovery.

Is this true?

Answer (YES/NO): NO